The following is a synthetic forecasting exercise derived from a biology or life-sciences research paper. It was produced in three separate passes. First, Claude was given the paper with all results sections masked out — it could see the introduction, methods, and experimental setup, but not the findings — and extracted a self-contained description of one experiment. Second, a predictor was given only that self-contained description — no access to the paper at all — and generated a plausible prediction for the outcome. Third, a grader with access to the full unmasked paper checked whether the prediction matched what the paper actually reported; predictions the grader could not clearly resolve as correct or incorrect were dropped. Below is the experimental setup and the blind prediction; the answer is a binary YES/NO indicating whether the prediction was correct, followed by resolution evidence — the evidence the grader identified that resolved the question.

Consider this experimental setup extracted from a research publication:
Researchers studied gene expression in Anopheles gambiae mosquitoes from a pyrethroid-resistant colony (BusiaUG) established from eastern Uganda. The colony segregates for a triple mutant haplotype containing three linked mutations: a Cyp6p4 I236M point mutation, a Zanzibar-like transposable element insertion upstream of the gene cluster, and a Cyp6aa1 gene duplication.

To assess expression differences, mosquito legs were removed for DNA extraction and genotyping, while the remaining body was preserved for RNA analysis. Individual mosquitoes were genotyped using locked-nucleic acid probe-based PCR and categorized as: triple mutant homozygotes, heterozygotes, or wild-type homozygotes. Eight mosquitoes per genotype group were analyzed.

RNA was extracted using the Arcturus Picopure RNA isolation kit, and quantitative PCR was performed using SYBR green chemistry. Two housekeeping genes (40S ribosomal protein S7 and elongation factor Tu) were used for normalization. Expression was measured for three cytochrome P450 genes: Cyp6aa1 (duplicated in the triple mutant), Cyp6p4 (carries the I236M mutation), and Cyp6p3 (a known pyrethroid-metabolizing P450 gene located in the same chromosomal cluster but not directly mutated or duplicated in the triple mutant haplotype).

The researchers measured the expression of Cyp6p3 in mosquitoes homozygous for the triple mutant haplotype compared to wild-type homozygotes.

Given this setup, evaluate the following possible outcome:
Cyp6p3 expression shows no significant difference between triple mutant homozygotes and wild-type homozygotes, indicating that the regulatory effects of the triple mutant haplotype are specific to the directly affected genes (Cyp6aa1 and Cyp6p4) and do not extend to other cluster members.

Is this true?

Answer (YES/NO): YES